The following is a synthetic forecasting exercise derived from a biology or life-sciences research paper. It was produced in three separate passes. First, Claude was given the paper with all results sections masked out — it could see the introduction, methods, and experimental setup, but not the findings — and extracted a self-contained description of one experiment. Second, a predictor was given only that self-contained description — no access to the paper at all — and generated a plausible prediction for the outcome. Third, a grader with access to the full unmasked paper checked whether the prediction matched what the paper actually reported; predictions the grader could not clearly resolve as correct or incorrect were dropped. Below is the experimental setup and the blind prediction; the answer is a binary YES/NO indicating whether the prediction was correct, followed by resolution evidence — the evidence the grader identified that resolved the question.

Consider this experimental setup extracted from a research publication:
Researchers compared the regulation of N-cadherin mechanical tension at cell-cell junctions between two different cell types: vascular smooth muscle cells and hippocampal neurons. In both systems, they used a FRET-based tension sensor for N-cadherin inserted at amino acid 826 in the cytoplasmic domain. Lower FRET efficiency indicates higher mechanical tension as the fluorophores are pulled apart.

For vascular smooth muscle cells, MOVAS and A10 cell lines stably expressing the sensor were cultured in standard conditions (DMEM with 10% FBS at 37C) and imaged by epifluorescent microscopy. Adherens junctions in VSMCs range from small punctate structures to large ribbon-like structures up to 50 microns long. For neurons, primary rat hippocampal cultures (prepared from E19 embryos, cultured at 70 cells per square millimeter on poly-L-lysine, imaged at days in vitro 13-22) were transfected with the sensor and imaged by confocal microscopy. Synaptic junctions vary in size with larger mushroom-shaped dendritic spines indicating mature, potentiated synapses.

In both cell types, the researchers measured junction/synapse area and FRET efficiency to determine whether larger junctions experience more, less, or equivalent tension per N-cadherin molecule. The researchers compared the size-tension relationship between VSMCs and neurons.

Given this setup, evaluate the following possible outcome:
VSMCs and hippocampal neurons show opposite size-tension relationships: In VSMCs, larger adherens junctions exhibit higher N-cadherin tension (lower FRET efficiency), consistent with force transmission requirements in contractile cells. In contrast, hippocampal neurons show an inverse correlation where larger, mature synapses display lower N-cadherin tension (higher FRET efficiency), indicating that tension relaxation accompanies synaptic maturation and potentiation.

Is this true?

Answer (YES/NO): NO